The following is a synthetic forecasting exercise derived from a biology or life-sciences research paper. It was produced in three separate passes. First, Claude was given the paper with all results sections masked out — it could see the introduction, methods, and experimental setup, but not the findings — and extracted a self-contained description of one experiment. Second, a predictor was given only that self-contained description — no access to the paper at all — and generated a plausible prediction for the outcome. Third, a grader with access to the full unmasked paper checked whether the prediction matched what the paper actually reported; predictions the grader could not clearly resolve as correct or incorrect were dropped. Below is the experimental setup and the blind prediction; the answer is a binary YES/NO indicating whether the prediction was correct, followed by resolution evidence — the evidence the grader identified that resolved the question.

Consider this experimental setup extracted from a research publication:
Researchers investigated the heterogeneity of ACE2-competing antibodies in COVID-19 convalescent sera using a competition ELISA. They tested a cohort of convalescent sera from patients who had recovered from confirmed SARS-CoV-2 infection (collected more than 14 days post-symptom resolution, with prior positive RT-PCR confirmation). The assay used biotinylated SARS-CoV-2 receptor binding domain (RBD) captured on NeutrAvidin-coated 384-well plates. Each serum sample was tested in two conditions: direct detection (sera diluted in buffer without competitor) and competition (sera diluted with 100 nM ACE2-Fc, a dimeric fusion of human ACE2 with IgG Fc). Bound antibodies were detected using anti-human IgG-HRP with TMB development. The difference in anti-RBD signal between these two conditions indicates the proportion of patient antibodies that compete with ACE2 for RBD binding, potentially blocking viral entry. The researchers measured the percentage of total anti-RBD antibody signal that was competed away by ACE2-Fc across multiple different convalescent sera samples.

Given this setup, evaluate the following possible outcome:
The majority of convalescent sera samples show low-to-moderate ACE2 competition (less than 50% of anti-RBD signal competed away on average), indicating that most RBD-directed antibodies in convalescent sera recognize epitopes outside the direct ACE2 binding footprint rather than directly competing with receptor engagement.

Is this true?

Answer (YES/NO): NO